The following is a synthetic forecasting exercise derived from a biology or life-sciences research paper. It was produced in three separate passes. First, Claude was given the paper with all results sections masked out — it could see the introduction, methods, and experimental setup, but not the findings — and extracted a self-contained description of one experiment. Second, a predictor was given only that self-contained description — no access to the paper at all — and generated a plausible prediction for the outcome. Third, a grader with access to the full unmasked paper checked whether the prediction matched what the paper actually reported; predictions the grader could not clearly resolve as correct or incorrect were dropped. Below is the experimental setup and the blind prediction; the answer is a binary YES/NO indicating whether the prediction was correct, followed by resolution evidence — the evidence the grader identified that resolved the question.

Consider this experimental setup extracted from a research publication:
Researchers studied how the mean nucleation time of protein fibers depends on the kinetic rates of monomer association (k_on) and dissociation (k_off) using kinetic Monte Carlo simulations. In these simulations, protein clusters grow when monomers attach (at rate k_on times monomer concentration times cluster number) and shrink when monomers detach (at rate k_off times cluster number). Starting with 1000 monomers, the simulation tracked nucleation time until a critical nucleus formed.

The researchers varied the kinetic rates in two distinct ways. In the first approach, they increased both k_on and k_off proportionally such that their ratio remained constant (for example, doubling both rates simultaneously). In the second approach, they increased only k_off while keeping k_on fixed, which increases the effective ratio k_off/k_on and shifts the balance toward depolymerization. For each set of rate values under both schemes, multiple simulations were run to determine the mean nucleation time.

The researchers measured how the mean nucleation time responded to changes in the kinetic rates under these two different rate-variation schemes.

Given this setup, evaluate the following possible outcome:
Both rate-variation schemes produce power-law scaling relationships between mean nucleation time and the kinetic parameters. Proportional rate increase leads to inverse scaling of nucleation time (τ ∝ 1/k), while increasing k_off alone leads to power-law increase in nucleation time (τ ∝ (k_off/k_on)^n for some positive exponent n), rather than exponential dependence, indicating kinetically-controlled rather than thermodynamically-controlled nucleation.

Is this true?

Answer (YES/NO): NO